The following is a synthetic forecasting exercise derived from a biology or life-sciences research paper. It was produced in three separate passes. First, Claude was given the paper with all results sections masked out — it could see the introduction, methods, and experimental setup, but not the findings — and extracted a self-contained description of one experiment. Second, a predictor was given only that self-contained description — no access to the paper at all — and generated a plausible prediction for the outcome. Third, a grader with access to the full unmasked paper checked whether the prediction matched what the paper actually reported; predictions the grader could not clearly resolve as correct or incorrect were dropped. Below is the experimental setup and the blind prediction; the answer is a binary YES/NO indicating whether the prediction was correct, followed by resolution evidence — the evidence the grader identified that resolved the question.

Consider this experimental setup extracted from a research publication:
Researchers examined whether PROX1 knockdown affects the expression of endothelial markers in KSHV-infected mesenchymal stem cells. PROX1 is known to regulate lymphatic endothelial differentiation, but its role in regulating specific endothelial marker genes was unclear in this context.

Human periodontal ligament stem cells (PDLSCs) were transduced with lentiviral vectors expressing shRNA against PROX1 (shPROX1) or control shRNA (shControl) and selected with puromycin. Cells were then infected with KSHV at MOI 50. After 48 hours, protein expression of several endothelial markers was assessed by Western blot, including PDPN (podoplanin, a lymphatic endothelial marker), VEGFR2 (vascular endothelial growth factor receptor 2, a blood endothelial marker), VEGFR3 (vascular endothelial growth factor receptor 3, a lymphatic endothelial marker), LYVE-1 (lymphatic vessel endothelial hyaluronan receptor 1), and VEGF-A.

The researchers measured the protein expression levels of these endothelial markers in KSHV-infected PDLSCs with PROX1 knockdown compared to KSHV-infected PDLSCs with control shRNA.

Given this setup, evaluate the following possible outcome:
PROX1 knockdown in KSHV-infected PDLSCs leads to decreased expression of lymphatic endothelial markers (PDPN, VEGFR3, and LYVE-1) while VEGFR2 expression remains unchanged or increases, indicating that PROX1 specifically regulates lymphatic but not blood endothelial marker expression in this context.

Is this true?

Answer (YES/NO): NO